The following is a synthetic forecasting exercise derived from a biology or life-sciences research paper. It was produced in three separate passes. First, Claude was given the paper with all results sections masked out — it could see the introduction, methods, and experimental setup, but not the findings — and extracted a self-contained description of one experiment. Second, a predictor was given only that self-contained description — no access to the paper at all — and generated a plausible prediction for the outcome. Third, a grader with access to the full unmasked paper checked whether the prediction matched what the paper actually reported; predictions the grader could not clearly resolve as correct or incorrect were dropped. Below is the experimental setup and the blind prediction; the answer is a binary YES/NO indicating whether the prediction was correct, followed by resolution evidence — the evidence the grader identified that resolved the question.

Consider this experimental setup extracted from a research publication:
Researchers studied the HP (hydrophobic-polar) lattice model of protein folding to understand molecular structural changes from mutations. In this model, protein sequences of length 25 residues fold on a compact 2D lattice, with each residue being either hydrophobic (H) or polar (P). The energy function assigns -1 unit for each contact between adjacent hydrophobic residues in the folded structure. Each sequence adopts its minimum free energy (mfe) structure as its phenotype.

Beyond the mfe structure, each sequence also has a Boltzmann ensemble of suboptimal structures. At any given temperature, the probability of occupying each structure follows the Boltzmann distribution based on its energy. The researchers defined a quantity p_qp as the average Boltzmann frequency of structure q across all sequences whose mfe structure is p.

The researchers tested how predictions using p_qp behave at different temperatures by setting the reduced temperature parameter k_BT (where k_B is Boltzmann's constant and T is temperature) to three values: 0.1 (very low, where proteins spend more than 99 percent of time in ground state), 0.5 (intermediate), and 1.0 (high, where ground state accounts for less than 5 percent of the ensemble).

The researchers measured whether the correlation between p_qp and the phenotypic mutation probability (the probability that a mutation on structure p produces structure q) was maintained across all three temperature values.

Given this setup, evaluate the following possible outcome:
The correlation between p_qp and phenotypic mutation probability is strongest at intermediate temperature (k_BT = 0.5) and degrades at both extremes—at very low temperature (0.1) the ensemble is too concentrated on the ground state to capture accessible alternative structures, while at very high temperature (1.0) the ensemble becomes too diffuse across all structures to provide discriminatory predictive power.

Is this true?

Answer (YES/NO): NO